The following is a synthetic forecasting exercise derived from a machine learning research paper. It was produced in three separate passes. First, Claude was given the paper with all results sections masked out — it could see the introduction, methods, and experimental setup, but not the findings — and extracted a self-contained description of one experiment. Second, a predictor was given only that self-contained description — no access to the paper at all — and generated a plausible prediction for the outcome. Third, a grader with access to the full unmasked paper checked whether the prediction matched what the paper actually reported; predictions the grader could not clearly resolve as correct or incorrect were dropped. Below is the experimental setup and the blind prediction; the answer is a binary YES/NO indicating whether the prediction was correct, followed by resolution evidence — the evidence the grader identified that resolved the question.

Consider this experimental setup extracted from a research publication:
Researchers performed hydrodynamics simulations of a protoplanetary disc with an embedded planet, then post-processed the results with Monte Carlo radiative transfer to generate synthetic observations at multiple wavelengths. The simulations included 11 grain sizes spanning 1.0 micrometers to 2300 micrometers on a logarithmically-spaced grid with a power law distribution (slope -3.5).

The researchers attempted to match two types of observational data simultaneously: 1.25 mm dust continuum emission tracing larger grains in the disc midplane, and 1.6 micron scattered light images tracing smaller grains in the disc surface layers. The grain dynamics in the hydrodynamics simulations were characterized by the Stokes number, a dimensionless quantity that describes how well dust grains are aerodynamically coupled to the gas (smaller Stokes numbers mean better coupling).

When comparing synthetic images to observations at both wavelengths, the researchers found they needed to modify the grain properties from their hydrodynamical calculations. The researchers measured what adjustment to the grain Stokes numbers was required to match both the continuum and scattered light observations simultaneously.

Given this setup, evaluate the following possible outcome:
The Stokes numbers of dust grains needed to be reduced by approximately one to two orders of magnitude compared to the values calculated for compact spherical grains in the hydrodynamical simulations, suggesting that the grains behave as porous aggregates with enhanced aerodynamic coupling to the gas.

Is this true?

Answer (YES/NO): YES